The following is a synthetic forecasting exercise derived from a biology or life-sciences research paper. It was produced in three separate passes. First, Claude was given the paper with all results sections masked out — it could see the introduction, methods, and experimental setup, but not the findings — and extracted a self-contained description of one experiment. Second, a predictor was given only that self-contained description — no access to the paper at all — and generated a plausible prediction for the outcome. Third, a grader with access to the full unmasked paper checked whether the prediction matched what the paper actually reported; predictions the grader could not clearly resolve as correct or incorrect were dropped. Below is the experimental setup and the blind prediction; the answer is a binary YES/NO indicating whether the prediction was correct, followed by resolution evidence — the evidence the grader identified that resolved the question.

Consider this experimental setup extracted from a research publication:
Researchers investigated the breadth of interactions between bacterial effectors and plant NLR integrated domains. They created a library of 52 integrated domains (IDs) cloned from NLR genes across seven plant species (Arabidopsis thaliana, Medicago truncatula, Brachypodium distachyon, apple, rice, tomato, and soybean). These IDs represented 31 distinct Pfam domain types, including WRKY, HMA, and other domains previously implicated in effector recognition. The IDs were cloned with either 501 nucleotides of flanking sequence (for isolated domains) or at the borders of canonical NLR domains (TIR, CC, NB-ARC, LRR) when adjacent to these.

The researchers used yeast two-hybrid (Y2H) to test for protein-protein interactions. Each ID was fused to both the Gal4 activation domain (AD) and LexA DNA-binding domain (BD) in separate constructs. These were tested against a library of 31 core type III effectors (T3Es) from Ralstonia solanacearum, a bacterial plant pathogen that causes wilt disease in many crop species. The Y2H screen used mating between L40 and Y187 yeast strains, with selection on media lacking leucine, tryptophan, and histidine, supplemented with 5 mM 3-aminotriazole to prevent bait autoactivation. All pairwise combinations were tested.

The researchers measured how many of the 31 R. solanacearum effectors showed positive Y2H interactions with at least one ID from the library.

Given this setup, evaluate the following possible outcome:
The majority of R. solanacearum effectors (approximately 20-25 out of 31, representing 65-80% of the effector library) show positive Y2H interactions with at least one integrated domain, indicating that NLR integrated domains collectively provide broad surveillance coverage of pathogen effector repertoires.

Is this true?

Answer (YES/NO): NO